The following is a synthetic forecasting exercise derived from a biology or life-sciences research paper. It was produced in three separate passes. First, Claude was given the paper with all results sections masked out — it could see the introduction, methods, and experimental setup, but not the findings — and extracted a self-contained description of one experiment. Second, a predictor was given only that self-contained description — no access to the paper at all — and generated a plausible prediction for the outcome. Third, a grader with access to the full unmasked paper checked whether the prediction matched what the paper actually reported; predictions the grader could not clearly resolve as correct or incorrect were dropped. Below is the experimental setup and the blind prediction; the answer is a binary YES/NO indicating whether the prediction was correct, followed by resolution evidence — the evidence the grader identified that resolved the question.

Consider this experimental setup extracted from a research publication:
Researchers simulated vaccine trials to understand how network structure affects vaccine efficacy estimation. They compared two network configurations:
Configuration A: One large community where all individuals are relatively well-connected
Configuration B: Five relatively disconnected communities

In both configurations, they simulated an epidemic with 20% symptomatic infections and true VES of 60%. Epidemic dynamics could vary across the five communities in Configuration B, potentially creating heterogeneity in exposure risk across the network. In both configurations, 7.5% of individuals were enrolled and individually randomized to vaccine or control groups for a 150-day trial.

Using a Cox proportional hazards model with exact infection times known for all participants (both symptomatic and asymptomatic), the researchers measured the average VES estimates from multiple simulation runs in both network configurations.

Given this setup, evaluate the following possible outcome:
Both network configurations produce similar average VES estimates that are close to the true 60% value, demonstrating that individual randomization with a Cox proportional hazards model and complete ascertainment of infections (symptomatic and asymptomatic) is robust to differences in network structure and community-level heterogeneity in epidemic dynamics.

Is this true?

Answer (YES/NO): YES